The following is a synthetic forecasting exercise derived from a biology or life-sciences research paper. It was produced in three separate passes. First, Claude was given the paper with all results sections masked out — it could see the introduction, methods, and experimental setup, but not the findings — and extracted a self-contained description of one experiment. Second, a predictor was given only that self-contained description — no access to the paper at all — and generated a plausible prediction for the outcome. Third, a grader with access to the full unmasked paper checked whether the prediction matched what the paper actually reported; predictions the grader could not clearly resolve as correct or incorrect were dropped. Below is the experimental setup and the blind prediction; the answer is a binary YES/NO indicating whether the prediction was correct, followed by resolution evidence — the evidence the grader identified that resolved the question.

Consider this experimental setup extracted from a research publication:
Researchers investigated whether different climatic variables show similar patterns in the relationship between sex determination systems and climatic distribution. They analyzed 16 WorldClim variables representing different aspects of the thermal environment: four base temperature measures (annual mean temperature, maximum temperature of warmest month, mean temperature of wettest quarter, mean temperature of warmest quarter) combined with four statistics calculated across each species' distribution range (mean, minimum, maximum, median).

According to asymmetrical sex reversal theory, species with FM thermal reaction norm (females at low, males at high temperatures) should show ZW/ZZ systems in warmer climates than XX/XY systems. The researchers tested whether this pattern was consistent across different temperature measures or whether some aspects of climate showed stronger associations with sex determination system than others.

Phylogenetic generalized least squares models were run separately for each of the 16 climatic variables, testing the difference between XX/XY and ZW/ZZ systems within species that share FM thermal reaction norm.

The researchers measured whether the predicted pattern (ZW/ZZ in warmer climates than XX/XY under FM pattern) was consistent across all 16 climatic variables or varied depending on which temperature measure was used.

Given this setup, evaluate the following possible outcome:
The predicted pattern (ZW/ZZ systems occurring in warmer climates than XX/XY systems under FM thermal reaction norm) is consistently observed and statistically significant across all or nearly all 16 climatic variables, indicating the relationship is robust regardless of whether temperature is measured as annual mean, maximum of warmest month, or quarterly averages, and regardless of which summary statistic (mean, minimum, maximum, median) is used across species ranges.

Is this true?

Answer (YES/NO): NO